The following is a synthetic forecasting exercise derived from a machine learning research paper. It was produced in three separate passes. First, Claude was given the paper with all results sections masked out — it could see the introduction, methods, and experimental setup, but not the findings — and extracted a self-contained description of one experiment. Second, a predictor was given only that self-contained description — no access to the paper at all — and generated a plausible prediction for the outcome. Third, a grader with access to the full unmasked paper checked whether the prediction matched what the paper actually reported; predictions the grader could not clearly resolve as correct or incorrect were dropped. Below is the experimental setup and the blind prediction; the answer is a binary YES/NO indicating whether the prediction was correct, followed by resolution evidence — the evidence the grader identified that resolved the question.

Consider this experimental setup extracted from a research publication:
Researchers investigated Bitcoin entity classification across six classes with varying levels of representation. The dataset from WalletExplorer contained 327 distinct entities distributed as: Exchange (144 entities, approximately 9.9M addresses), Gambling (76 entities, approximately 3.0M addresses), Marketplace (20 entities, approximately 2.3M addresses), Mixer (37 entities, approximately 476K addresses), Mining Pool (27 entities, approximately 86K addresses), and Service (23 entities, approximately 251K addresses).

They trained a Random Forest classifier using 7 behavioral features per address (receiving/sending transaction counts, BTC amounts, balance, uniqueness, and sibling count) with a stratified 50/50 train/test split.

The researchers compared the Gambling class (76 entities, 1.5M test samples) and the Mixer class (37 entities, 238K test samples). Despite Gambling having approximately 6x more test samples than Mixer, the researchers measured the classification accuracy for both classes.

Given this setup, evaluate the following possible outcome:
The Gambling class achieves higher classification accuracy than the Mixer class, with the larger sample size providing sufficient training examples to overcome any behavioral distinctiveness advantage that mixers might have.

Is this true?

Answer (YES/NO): YES